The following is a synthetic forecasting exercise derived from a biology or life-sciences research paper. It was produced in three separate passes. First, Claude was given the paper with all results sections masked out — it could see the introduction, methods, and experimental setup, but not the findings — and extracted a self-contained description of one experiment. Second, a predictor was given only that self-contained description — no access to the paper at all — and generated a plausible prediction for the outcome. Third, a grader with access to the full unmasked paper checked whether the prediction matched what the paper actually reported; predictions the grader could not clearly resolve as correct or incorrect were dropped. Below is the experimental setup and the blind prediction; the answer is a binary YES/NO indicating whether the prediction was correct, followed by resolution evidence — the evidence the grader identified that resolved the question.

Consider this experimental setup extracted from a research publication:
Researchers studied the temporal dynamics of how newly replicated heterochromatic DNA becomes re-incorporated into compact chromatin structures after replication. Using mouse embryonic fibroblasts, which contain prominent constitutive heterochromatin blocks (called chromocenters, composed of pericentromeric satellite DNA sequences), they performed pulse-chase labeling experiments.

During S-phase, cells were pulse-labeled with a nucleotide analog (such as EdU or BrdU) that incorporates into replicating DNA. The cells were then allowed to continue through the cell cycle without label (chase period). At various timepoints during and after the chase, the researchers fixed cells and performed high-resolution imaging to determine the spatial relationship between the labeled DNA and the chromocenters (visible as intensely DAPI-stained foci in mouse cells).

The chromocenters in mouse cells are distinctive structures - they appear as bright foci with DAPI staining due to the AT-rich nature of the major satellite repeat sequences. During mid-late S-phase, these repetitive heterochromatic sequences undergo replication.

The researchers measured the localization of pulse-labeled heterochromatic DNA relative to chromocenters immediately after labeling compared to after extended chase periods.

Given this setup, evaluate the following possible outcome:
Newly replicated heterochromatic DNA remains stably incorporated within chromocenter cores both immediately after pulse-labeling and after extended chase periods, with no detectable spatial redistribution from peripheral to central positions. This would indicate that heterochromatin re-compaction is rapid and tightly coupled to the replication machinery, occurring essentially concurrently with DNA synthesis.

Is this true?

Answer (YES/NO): NO